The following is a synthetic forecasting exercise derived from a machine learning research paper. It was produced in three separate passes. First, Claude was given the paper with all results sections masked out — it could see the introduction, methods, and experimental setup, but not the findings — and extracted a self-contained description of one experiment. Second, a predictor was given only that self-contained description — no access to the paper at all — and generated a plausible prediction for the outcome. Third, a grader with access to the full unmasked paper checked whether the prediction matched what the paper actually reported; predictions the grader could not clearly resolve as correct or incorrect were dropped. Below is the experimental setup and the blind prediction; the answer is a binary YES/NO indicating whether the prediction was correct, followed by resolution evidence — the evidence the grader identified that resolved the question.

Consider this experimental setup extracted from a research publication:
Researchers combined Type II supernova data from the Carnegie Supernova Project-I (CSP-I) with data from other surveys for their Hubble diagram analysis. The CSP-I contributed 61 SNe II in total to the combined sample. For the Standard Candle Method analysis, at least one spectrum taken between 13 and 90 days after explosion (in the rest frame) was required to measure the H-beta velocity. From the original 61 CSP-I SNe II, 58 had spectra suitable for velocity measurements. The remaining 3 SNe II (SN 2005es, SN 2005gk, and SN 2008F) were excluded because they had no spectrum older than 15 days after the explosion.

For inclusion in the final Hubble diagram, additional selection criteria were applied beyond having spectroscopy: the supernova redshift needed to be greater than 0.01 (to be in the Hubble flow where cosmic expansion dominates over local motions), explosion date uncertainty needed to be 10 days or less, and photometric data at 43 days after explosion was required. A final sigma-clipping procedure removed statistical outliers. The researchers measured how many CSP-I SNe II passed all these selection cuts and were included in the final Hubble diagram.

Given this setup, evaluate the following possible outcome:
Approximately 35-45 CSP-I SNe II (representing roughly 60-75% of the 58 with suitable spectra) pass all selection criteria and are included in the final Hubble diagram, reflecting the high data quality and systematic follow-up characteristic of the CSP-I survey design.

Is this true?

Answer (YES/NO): YES